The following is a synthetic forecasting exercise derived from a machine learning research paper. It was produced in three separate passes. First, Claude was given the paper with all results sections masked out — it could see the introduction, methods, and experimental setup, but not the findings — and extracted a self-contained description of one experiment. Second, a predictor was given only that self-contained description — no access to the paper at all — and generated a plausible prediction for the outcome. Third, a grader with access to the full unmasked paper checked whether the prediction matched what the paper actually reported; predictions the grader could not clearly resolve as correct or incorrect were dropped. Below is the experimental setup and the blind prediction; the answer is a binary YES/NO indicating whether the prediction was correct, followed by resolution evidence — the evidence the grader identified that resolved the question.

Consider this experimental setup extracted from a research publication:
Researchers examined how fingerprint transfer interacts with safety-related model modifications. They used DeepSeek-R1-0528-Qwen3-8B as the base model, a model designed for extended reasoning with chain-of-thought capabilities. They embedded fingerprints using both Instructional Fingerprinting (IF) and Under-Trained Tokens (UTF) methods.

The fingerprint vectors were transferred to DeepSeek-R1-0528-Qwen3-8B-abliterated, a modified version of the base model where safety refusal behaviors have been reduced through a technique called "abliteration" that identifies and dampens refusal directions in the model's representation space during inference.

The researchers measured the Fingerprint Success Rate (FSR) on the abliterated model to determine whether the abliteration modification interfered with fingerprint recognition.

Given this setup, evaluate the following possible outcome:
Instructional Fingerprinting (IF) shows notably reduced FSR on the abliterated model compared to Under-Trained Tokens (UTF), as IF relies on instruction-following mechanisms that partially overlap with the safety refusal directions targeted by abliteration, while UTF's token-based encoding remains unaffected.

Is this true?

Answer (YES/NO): NO